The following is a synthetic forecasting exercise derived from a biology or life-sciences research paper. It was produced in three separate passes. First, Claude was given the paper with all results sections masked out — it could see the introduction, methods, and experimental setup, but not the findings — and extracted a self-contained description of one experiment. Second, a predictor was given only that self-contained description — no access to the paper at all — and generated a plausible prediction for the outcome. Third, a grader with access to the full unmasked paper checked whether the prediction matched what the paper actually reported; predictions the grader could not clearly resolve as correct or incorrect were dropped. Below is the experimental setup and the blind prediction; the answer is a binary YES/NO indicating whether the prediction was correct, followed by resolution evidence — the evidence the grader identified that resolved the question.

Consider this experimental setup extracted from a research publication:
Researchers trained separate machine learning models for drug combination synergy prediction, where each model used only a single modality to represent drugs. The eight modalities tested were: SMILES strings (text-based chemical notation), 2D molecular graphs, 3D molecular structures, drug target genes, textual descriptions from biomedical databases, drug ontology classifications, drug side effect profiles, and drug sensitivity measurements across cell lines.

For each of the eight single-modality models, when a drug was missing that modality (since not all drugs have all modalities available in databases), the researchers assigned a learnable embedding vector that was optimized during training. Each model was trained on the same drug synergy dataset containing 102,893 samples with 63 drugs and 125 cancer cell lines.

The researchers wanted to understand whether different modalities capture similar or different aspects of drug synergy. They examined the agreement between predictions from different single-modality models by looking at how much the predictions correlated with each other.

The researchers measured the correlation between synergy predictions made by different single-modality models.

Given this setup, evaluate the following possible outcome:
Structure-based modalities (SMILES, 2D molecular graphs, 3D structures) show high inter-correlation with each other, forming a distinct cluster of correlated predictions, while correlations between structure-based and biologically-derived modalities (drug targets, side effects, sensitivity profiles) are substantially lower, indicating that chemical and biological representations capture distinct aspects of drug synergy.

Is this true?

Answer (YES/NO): NO